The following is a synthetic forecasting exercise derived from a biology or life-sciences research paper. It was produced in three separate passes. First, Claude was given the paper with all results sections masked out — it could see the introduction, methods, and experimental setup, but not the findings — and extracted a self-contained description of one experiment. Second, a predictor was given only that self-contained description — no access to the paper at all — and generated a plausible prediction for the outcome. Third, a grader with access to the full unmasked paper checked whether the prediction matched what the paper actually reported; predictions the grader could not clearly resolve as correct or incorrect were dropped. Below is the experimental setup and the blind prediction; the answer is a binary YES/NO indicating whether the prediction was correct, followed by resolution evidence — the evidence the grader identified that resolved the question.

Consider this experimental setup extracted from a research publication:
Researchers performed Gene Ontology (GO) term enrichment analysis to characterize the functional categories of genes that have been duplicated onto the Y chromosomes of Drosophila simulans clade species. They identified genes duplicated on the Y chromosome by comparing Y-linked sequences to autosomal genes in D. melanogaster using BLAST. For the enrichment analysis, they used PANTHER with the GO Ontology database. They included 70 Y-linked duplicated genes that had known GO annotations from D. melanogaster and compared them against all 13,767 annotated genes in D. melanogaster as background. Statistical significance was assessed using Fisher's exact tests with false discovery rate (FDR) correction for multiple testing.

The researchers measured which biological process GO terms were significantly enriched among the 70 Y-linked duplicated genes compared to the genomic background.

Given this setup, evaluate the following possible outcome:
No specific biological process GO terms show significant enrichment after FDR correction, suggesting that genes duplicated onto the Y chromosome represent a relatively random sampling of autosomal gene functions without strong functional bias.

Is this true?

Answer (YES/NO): NO